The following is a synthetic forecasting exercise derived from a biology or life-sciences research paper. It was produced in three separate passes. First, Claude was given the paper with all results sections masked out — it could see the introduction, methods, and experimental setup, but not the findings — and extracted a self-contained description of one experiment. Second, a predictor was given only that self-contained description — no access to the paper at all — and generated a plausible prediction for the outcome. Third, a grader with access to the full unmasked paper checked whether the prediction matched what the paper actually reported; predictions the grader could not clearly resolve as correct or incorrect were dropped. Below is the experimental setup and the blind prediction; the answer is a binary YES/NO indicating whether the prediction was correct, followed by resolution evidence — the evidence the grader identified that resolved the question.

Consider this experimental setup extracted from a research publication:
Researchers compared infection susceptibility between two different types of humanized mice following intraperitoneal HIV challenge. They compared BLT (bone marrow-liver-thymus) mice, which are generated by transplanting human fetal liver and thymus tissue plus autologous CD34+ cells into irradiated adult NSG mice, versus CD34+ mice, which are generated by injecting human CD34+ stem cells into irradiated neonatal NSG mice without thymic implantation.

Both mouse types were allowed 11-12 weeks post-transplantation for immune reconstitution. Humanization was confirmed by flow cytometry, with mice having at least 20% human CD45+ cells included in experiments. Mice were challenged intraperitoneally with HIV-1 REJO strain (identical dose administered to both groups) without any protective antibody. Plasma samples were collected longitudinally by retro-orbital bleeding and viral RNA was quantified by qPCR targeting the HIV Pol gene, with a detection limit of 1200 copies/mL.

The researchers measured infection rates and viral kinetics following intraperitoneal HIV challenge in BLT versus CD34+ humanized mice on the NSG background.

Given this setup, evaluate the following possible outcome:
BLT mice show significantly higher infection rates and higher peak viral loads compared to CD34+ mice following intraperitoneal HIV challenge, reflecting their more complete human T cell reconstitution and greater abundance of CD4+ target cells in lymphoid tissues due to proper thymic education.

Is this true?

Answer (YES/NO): NO